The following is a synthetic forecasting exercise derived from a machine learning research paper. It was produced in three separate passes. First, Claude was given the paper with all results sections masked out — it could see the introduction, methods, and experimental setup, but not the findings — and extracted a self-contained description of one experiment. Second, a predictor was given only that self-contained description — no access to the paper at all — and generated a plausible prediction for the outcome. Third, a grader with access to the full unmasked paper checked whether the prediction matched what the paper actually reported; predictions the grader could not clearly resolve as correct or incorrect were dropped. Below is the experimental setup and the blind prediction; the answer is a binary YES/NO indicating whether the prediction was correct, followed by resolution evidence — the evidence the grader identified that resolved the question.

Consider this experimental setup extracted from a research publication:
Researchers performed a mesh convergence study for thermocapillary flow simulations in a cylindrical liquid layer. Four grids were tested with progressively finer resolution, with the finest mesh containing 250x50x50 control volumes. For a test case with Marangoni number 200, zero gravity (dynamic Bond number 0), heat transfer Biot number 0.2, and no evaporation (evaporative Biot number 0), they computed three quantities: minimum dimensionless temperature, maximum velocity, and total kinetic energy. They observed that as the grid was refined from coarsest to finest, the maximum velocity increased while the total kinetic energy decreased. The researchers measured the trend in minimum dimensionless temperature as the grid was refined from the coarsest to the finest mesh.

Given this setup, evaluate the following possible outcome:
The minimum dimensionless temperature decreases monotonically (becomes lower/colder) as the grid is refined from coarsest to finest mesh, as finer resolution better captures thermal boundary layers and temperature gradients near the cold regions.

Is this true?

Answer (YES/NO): YES